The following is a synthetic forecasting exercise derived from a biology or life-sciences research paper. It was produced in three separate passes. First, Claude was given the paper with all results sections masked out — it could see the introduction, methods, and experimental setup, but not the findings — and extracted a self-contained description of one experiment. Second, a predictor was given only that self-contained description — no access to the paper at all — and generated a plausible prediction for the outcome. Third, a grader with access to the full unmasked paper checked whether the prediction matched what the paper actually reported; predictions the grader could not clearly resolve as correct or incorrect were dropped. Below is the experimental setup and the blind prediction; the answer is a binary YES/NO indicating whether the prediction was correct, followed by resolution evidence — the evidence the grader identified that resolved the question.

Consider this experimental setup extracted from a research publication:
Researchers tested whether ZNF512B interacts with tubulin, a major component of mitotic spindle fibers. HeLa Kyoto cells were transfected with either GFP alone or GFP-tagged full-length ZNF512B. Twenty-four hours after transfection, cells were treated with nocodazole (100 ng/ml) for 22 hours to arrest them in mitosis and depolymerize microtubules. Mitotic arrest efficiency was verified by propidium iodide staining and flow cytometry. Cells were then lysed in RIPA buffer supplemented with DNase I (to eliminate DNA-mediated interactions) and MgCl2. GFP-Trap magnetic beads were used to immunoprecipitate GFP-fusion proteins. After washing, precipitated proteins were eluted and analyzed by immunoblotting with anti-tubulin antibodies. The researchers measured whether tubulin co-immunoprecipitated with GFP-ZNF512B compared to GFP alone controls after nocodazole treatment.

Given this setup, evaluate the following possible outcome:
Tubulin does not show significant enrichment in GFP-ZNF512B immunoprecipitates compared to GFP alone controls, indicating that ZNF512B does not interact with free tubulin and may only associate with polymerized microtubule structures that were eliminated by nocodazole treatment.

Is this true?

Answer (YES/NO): NO